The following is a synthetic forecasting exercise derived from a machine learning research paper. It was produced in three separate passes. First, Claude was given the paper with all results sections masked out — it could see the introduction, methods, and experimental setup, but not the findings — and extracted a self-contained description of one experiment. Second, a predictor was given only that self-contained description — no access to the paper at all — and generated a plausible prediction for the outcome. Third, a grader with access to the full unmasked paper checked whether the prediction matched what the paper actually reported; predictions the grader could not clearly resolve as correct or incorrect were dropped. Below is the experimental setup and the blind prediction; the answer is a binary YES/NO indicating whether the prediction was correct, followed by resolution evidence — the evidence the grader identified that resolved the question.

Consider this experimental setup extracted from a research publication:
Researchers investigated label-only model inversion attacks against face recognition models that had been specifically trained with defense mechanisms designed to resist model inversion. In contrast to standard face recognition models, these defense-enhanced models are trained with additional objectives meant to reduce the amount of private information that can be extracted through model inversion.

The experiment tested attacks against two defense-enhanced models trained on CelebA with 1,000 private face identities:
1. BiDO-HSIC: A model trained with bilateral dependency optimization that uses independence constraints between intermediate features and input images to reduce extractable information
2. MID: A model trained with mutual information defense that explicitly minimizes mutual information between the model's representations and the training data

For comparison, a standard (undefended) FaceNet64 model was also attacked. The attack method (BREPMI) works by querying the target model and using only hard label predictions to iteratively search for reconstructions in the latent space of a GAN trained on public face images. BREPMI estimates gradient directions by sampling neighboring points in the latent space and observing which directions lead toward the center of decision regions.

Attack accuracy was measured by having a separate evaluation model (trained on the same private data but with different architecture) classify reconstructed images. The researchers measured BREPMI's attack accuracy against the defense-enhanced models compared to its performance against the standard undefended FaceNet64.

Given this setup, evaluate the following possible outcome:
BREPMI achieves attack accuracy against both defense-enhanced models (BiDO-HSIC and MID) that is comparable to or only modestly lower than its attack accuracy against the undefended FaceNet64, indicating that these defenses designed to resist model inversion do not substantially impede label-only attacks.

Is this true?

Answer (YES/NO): NO